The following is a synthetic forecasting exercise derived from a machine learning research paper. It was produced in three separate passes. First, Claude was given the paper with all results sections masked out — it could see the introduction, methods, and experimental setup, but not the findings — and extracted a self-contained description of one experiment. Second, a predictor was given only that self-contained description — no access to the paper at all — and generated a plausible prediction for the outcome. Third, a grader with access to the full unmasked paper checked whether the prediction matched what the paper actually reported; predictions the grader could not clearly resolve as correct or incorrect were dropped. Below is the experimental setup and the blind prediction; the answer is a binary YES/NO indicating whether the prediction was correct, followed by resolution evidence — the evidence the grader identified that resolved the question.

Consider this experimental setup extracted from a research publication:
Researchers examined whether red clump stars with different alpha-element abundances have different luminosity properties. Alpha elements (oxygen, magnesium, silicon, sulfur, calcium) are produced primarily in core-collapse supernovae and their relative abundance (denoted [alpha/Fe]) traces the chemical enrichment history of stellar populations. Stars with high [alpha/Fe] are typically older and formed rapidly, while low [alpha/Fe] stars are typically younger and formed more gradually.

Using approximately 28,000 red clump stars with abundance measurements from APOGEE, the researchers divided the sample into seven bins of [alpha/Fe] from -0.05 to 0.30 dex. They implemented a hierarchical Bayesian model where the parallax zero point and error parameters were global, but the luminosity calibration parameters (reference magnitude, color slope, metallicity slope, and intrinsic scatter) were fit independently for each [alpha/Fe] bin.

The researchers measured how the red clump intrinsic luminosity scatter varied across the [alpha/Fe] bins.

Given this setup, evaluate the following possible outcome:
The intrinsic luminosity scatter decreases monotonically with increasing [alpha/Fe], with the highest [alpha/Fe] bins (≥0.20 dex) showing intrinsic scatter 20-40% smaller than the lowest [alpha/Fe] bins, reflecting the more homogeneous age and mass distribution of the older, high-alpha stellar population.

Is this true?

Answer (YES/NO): NO